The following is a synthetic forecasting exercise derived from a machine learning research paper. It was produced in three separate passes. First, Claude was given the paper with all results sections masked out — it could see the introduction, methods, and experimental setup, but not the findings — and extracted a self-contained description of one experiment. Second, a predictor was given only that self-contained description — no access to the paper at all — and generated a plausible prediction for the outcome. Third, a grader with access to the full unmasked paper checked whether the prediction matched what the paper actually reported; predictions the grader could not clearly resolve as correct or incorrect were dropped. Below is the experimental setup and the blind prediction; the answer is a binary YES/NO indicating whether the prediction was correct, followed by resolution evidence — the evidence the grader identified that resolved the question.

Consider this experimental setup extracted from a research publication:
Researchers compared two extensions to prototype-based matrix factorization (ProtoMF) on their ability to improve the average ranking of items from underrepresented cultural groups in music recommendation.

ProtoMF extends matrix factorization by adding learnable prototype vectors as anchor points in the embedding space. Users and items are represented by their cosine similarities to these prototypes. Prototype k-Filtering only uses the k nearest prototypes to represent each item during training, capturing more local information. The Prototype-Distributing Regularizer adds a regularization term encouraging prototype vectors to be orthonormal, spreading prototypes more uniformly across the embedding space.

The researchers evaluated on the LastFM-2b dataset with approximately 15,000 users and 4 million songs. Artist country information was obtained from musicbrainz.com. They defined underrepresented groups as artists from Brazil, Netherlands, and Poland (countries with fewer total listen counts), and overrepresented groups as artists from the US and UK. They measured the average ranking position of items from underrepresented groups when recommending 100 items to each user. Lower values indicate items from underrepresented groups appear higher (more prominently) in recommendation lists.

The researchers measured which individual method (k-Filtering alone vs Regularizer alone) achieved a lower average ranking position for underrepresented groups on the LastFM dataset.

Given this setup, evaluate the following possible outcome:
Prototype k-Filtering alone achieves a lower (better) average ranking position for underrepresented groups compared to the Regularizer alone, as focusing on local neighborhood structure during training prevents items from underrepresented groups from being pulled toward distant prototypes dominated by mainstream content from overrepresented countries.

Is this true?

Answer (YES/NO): YES